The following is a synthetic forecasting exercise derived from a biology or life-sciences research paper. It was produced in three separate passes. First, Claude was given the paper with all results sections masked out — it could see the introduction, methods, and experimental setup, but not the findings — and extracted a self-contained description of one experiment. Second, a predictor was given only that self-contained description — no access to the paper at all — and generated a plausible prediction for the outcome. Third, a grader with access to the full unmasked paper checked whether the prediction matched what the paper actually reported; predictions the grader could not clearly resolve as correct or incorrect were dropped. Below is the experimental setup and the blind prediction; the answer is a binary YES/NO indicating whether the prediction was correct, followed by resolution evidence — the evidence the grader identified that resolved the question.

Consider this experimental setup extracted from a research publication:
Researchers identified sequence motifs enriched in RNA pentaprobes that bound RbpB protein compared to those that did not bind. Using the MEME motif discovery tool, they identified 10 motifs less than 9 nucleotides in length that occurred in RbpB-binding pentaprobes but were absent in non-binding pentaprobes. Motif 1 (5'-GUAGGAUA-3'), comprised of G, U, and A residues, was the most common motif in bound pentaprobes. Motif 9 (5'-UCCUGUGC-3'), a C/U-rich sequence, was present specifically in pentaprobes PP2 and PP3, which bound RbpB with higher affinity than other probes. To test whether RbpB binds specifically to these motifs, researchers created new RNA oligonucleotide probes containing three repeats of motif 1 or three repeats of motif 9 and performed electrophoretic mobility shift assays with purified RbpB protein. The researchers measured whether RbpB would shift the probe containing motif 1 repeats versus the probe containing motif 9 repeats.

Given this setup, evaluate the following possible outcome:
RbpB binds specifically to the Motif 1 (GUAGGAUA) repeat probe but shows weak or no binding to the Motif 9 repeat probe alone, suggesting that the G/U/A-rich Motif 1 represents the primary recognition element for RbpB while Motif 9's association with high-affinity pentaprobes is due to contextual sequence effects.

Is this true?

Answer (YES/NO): YES